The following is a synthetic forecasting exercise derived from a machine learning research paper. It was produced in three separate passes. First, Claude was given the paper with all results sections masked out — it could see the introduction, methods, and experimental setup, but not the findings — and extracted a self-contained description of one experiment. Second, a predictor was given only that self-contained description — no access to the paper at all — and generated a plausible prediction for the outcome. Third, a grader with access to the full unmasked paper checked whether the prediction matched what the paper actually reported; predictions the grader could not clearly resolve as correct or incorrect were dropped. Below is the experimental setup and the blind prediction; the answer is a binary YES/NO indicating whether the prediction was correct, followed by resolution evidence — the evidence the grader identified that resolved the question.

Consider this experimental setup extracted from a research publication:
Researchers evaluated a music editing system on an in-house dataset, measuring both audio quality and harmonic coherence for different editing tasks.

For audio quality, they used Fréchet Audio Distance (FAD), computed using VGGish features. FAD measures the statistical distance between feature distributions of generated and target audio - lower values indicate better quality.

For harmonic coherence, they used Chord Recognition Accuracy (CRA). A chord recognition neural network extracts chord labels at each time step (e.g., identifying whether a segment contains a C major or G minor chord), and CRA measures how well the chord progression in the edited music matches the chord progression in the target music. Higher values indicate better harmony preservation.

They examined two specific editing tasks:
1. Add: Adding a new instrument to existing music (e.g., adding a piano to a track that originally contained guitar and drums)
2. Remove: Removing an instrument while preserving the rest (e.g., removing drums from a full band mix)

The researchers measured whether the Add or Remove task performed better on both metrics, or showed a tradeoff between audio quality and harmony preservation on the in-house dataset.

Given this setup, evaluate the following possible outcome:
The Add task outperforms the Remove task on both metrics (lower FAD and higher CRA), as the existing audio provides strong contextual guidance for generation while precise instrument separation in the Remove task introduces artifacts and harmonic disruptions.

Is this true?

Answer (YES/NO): NO